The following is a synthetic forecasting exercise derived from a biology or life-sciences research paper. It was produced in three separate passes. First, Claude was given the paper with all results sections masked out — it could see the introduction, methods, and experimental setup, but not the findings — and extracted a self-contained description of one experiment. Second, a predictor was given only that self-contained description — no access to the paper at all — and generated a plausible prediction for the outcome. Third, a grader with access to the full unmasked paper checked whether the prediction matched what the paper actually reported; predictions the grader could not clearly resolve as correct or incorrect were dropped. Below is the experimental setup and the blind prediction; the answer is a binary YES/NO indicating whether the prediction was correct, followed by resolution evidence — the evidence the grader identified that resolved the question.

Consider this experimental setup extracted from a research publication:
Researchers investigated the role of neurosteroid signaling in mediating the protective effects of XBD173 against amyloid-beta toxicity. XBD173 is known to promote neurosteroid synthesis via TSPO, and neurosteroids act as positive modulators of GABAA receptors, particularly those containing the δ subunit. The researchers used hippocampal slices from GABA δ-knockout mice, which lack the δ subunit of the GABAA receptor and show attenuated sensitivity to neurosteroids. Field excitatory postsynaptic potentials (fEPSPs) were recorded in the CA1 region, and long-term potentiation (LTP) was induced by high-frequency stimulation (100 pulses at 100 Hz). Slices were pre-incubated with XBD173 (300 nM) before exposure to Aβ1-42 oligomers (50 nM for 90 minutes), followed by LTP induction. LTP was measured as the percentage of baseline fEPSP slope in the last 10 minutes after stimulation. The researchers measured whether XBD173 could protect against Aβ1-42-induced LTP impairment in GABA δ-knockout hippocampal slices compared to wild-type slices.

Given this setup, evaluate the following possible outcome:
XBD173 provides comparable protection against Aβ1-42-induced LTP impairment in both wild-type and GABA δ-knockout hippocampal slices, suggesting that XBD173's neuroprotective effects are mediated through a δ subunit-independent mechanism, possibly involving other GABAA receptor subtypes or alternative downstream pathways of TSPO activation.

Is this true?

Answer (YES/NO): NO